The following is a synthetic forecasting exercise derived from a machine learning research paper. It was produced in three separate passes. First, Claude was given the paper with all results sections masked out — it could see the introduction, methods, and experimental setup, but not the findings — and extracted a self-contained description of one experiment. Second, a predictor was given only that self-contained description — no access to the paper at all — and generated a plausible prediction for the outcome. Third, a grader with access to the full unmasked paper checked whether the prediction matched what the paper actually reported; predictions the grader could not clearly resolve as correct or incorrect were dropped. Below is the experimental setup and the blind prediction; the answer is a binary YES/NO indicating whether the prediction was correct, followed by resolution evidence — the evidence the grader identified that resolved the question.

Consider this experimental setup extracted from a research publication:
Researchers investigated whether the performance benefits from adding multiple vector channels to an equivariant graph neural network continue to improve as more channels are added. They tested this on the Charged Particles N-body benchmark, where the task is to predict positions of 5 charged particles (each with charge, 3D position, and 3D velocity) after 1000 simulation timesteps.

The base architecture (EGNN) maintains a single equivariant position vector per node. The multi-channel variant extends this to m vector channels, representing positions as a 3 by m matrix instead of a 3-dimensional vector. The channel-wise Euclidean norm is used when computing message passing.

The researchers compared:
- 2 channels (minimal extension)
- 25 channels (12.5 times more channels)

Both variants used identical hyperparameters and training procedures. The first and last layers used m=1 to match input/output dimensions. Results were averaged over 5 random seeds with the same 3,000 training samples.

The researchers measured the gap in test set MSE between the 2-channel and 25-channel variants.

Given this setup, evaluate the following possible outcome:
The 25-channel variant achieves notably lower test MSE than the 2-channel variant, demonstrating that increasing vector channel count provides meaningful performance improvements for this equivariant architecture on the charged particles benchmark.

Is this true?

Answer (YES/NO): NO